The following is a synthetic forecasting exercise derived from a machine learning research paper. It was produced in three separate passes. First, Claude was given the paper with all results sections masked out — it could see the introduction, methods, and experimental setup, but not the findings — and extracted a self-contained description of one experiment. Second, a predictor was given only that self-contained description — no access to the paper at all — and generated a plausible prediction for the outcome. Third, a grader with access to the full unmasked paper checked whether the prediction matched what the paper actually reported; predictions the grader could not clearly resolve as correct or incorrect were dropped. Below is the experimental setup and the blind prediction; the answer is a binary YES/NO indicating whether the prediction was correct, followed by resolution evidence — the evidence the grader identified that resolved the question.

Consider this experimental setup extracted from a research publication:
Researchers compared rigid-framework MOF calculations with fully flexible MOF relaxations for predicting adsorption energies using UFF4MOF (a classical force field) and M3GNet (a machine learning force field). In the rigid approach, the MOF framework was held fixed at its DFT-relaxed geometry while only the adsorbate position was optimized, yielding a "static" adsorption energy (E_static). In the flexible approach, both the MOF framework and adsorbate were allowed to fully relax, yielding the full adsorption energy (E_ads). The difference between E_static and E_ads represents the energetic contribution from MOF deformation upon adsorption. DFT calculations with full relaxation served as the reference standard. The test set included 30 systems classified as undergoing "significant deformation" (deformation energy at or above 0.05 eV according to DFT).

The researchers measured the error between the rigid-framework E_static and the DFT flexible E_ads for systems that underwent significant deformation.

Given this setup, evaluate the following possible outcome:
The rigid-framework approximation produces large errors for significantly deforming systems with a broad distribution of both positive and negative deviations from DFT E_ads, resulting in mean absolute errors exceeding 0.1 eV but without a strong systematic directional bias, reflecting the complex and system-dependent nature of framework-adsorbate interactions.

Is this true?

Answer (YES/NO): YES